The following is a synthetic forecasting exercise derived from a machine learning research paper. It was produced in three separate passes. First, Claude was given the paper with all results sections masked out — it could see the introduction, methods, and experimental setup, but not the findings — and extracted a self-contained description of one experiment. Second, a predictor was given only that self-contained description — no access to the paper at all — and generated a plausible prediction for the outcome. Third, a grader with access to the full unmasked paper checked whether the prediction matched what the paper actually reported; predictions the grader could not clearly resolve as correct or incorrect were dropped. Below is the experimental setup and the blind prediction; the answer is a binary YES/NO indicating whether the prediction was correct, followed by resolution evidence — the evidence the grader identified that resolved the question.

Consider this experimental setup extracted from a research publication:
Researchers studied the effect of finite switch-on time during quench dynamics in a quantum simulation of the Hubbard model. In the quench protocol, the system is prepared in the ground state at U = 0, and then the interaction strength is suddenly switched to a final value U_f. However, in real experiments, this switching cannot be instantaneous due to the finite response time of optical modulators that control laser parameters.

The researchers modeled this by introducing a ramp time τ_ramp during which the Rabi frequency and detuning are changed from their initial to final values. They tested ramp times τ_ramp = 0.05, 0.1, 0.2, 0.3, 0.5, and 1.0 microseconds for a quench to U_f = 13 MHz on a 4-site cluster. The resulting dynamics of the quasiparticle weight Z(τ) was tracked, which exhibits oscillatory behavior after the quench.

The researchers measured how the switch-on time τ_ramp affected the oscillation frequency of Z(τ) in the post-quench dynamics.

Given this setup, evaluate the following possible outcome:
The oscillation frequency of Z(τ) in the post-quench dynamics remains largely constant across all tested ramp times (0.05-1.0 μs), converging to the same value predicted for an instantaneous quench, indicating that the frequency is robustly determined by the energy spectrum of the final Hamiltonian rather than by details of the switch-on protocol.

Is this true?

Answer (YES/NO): NO